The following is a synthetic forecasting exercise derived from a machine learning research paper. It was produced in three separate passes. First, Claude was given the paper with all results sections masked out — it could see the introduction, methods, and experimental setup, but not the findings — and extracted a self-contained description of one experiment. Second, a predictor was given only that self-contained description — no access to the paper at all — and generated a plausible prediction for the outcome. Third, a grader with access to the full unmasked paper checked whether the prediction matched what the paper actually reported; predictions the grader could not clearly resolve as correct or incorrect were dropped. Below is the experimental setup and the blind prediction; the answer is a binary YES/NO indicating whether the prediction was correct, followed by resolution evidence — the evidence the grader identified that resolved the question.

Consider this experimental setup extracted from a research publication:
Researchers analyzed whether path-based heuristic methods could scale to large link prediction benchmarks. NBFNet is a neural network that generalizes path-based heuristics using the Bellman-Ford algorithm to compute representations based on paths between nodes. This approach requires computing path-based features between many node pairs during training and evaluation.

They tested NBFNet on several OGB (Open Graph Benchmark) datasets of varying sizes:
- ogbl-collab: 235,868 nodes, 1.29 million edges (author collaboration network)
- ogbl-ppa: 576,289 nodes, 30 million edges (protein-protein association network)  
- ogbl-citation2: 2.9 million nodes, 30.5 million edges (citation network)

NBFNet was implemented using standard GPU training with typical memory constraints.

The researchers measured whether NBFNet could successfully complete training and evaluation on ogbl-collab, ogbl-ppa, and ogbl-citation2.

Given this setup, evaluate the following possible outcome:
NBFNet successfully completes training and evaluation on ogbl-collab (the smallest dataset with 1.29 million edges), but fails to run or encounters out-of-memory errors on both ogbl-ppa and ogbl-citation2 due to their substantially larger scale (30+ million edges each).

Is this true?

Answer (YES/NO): NO